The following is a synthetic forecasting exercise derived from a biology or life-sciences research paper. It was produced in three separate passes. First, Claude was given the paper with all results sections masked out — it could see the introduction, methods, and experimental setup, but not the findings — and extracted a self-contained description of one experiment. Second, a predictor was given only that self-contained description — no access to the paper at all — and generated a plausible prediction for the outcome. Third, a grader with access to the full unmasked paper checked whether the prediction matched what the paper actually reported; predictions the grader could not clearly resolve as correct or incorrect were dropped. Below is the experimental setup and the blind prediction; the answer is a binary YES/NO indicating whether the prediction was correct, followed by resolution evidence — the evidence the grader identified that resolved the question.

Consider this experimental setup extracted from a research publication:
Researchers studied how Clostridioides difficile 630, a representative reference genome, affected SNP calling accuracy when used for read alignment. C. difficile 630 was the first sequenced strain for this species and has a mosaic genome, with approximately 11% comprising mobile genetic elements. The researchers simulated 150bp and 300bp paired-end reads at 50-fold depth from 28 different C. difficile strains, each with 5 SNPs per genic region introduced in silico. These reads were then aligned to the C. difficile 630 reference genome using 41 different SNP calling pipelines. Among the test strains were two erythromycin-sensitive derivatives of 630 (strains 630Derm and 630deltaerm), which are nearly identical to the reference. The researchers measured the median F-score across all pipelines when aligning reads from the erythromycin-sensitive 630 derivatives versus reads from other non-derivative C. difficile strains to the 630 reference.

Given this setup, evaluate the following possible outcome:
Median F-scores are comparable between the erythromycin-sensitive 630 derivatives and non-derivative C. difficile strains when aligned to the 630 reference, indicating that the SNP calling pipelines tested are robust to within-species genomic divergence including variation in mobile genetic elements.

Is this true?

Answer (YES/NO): NO